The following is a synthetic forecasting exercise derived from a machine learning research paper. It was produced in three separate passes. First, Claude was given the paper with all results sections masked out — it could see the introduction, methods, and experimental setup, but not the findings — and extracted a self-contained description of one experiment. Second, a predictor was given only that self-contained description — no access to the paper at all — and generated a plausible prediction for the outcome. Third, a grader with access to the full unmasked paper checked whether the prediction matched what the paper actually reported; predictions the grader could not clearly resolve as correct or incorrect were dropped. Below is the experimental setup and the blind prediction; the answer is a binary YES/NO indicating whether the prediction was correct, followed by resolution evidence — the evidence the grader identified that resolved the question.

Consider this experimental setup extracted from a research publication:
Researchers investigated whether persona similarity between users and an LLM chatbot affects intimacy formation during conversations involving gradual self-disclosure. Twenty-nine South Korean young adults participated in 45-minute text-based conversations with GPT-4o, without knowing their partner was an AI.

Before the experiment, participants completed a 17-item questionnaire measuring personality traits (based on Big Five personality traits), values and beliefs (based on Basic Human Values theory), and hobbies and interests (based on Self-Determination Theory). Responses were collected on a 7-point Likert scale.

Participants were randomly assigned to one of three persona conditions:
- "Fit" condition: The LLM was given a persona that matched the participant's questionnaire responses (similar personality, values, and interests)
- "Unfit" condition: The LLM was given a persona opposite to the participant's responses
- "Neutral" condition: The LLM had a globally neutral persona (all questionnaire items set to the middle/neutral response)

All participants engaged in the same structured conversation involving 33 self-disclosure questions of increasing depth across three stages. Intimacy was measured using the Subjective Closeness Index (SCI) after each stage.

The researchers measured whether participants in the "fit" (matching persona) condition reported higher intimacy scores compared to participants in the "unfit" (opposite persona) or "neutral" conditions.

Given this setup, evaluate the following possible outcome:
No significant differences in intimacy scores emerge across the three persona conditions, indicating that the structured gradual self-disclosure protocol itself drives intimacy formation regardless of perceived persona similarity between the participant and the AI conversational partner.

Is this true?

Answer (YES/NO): NO